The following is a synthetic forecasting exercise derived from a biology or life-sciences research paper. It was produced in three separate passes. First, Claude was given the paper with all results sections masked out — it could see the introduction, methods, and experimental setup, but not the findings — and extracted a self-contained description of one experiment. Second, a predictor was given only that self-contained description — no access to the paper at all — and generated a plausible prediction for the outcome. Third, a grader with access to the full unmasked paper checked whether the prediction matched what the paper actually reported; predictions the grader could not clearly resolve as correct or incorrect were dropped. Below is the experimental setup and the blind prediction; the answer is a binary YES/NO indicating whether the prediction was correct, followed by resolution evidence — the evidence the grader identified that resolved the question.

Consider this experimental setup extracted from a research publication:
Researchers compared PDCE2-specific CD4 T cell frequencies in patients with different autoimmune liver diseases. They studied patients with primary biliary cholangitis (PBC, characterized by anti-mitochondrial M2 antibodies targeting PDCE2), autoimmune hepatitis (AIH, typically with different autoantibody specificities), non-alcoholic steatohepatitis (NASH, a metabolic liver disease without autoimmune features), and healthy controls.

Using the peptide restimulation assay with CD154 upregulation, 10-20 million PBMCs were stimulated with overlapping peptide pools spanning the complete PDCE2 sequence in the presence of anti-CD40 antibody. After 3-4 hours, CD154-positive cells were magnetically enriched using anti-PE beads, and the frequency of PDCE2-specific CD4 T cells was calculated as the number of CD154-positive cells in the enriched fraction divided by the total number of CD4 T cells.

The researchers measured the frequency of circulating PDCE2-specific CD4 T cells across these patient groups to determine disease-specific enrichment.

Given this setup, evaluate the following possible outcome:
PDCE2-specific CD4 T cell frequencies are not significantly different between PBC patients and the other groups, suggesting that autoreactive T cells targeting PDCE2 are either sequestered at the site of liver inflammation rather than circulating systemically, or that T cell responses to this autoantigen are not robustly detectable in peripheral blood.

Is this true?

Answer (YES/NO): NO